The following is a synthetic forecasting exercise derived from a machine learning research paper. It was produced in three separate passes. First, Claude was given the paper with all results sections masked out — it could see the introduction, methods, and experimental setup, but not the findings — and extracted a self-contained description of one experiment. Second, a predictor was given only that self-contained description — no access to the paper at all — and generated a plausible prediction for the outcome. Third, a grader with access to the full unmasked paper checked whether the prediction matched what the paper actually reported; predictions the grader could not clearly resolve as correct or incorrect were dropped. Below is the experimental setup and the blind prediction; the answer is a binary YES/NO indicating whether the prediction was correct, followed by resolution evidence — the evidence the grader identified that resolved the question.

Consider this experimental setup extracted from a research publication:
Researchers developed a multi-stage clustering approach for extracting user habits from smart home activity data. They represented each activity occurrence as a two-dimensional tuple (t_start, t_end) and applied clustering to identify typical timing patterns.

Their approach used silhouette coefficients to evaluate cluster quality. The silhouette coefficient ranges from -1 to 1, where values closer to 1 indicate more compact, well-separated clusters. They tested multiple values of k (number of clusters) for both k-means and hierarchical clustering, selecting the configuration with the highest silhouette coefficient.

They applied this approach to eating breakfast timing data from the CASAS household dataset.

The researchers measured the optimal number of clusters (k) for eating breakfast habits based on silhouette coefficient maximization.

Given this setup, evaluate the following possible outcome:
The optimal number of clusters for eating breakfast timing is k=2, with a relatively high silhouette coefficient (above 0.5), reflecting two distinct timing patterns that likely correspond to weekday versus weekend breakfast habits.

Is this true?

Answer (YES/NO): NO